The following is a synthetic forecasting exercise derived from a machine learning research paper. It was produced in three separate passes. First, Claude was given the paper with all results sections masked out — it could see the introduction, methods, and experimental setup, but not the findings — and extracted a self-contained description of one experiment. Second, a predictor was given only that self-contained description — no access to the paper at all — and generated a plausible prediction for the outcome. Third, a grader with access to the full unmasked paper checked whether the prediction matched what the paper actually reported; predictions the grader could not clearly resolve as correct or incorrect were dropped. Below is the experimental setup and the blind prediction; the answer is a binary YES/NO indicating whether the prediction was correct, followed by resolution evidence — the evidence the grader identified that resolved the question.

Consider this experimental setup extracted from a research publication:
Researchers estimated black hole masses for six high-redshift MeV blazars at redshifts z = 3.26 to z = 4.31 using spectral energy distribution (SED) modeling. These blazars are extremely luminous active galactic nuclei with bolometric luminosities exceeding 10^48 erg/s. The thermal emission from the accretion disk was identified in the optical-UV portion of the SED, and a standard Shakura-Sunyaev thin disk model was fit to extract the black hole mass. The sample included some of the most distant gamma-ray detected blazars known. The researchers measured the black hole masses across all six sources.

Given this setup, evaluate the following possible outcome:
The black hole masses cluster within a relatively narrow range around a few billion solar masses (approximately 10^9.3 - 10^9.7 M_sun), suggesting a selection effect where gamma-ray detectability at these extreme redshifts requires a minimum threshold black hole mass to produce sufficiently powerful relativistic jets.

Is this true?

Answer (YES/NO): NO